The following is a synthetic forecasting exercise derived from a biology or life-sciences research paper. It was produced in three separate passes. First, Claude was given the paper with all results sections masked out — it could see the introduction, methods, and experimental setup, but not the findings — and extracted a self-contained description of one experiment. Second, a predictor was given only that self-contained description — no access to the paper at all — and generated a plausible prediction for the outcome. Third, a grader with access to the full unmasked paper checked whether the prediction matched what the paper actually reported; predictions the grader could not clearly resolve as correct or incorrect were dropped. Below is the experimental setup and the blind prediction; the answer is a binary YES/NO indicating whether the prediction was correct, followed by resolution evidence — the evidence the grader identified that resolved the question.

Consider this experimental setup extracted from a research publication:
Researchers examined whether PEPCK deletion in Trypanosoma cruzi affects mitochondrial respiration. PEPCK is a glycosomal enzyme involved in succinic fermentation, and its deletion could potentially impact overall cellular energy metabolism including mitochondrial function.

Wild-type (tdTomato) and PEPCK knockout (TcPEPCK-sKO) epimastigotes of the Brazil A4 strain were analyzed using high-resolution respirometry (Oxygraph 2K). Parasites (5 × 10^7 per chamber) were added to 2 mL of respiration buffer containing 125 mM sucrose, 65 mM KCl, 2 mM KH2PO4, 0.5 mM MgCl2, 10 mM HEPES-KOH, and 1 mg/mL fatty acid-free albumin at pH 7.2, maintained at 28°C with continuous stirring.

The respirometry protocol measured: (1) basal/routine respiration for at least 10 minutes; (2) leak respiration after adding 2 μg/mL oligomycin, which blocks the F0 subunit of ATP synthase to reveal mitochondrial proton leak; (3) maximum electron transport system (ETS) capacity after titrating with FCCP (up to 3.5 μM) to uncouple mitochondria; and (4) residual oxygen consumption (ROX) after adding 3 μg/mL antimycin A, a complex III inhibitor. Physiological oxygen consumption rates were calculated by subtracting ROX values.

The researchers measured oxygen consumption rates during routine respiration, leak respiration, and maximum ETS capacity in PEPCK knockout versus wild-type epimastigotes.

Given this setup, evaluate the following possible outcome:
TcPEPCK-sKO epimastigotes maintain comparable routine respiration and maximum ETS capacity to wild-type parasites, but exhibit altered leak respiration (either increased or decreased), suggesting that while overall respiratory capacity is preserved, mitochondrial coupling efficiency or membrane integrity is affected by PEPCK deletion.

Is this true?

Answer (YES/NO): NO